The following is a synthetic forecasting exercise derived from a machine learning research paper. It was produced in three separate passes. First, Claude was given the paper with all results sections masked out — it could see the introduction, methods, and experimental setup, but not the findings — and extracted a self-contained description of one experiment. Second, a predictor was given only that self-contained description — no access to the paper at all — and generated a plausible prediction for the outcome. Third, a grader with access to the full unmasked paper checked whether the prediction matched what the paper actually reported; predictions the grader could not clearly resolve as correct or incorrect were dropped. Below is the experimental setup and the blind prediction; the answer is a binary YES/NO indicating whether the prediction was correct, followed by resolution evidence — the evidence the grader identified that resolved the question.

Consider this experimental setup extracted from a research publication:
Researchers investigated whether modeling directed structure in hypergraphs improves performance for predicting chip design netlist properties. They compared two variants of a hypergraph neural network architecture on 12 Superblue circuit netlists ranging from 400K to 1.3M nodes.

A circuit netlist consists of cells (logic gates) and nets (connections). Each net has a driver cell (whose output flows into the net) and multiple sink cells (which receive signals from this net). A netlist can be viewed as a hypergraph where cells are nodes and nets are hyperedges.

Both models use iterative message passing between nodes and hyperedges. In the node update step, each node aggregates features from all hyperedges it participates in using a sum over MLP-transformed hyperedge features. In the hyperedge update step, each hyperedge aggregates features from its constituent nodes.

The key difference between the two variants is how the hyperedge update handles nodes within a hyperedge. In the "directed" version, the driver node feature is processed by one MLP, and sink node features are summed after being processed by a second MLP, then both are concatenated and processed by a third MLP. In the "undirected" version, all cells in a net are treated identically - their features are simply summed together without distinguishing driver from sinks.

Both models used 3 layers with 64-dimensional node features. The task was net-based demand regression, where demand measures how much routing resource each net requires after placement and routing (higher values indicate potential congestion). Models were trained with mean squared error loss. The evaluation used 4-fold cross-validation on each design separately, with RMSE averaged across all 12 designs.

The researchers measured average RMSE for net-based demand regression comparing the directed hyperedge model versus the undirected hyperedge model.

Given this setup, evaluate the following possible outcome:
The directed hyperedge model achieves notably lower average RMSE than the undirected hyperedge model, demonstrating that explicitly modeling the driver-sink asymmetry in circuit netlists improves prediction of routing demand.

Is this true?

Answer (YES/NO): YES